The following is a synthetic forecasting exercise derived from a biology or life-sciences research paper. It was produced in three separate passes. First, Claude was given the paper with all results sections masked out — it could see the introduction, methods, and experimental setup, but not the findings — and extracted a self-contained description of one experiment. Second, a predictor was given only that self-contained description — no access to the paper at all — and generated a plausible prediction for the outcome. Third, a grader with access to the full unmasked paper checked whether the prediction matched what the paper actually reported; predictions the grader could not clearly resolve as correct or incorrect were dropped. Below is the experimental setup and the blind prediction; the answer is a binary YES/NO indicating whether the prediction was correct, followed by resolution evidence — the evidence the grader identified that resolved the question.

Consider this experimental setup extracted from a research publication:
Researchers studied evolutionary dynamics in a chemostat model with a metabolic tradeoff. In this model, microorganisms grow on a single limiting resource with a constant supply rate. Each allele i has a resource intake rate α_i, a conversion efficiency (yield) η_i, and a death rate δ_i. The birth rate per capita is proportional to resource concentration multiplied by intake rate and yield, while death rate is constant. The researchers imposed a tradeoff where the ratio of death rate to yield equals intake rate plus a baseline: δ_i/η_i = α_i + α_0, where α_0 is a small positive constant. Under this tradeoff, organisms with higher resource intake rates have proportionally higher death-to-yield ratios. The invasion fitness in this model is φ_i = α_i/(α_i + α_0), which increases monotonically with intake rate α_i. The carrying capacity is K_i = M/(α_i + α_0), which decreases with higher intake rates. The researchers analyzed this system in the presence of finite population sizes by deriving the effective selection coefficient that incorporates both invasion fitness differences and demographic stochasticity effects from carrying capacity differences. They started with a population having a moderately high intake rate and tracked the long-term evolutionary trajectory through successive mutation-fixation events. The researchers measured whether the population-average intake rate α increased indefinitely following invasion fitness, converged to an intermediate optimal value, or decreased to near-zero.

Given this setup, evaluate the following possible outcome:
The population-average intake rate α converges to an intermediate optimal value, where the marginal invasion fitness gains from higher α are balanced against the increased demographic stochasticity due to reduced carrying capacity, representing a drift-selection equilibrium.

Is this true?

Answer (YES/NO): YES